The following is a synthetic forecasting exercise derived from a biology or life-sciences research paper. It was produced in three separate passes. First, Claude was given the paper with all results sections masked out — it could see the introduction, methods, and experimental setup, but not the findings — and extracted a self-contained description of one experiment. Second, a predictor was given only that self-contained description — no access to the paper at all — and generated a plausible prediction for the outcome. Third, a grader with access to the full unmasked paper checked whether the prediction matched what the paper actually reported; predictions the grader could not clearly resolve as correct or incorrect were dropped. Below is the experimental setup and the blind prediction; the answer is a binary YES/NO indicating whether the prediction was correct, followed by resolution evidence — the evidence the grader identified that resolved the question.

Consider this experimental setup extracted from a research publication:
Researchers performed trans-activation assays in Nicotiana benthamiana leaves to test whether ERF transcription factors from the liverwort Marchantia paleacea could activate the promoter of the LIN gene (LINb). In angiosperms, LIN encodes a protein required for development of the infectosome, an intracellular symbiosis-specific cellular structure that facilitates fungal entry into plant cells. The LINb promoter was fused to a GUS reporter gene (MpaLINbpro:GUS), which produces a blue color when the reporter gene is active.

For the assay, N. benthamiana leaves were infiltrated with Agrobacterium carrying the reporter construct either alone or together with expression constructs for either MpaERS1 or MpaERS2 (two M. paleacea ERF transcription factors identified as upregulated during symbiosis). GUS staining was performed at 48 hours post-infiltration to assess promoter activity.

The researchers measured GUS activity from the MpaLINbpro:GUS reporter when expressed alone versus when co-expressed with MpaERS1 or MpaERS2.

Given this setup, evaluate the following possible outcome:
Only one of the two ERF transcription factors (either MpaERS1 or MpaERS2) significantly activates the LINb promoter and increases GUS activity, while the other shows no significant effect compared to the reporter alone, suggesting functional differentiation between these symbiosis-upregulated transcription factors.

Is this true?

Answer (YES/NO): NO